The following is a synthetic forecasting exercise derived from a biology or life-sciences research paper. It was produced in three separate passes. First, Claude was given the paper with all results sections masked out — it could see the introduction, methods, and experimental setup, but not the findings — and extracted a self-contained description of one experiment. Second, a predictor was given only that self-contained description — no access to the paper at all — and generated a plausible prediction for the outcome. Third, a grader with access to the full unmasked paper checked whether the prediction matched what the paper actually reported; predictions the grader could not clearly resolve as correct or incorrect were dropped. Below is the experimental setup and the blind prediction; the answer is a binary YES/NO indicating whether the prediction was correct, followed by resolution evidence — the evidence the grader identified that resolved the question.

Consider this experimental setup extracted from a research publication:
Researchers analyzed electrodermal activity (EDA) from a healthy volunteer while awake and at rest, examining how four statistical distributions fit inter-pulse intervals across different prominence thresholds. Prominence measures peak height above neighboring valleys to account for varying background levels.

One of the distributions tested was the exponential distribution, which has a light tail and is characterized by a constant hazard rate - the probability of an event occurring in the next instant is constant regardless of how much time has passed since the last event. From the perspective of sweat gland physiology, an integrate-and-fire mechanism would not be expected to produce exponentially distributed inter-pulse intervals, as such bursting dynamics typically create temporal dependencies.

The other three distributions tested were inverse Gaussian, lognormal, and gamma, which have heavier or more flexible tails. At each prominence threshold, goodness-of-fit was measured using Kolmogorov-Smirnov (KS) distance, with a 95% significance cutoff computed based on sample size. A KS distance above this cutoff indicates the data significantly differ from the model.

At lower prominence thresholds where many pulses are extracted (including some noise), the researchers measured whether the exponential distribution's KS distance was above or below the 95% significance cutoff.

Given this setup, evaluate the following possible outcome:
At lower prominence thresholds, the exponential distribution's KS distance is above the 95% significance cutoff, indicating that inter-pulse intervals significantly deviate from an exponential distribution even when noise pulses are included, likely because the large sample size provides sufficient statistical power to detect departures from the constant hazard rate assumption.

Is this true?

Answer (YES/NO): YES